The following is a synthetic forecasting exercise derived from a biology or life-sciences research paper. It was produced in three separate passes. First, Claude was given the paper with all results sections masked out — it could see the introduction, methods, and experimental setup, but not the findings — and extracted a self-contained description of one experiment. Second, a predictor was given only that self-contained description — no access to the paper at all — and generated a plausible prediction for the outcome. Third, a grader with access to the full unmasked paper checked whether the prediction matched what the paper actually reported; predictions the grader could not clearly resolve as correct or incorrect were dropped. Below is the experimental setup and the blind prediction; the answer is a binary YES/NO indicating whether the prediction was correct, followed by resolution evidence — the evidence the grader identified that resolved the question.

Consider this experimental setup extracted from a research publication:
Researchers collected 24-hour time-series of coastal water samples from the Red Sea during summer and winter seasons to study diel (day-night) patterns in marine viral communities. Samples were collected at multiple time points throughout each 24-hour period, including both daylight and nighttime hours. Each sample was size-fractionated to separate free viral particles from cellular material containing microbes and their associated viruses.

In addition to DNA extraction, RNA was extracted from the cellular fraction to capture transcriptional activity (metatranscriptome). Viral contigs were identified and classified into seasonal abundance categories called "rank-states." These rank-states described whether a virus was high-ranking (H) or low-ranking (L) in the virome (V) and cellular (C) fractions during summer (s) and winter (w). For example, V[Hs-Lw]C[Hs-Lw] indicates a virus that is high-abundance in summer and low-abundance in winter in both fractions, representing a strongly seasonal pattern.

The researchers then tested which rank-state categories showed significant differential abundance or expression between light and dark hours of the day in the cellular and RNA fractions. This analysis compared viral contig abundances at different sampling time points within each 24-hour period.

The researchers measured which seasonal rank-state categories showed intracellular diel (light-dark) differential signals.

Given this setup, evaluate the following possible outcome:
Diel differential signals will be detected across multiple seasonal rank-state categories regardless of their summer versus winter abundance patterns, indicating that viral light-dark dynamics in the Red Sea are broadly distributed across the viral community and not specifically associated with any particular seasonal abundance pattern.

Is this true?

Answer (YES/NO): NO